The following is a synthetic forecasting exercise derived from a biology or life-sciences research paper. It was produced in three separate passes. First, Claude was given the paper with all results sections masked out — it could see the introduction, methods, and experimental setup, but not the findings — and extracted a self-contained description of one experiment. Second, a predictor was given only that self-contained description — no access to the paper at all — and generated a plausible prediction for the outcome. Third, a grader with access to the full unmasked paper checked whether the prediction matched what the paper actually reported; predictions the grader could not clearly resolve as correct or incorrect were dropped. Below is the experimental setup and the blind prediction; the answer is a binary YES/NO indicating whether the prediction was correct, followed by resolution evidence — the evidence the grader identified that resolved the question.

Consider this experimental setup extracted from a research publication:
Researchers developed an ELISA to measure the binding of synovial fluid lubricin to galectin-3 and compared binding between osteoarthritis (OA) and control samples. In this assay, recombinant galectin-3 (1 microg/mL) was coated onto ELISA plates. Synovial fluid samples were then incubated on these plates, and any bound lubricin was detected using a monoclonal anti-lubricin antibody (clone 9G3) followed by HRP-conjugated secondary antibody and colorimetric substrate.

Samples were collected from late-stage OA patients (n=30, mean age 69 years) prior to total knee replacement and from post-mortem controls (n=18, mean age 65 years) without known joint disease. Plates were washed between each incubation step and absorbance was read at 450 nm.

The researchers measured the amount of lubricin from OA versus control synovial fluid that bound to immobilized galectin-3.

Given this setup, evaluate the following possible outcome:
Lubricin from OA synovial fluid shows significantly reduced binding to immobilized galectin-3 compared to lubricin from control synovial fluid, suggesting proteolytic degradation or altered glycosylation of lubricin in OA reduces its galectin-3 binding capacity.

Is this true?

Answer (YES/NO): YES